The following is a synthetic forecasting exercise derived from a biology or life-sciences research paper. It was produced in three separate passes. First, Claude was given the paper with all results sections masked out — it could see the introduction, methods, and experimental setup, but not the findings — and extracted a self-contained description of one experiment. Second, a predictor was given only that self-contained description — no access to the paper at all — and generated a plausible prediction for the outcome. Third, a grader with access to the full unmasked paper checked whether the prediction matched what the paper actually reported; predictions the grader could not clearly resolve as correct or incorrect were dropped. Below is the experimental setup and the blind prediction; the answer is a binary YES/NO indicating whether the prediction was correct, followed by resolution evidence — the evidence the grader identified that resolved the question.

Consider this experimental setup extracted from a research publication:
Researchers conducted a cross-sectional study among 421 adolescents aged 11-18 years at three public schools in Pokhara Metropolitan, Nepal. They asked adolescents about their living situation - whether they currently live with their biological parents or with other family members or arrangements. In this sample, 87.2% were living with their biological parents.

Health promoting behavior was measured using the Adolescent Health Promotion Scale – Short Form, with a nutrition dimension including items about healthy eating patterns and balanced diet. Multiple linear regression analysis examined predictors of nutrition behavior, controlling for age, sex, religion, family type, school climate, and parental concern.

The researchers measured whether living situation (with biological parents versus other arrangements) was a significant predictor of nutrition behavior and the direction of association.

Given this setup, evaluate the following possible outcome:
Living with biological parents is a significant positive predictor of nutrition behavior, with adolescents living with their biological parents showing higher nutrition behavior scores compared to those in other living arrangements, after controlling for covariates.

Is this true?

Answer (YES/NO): YES